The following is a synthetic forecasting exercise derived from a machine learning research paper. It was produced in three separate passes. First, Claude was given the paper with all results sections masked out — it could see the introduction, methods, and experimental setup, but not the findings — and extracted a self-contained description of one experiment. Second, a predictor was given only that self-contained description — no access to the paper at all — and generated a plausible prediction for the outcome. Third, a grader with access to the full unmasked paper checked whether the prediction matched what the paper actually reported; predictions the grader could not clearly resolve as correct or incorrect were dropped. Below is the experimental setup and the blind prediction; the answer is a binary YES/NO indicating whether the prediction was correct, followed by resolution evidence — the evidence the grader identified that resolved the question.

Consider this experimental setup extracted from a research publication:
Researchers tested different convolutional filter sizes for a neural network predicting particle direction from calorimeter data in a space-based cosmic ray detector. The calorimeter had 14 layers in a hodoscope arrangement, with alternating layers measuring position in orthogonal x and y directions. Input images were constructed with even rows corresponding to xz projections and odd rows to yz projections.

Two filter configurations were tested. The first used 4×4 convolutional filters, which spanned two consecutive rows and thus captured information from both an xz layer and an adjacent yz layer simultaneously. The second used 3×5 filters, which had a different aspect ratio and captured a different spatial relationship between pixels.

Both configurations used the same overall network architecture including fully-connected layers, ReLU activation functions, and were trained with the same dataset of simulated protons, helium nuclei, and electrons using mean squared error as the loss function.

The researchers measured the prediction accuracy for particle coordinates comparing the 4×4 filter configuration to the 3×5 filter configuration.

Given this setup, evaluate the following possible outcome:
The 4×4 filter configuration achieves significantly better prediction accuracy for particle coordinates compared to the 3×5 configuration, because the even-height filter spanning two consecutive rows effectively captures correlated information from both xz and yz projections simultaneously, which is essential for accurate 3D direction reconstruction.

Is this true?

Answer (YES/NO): YES